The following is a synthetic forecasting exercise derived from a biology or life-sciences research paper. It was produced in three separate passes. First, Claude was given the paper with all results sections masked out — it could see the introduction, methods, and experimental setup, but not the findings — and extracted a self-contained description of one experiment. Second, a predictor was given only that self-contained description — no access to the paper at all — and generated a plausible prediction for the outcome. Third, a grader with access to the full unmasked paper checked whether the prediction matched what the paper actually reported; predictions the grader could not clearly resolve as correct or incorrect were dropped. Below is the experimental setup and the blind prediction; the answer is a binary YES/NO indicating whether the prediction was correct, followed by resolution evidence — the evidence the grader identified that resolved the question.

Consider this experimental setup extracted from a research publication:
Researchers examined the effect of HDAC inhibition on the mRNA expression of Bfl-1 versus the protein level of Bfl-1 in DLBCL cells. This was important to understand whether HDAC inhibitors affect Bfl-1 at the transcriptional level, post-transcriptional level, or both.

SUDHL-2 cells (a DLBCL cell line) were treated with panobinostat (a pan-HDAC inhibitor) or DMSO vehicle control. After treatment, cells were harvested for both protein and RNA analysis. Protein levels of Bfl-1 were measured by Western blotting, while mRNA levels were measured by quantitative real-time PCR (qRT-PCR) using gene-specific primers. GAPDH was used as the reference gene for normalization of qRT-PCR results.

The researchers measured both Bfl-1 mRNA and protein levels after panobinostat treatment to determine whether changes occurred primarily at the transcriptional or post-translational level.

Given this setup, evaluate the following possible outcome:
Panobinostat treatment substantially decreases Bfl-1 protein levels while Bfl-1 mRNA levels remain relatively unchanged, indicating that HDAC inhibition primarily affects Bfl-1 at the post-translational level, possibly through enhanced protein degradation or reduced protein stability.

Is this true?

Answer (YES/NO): NO